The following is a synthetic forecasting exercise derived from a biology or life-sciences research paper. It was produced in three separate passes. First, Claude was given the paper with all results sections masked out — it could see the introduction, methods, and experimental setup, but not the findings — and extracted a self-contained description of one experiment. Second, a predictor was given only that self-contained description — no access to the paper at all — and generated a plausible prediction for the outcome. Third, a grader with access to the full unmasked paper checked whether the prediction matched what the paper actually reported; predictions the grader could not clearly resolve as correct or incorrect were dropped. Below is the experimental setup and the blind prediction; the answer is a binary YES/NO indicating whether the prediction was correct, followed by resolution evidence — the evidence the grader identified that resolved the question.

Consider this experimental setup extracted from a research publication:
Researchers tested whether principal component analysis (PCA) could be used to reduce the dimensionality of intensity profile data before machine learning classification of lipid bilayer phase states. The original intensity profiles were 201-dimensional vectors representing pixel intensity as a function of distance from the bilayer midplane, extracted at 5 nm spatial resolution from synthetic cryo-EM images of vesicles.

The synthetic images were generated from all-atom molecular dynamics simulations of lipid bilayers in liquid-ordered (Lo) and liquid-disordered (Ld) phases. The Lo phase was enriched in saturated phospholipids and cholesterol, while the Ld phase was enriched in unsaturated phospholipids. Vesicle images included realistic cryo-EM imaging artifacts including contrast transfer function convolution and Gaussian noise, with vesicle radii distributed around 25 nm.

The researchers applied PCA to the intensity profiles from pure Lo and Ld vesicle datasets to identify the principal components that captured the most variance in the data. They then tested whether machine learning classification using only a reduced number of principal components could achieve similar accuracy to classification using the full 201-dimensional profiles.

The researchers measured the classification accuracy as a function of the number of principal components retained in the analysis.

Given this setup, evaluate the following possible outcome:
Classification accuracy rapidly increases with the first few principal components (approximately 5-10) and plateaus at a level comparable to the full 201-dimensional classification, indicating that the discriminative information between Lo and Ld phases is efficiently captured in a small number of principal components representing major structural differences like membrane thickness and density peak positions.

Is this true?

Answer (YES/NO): NO